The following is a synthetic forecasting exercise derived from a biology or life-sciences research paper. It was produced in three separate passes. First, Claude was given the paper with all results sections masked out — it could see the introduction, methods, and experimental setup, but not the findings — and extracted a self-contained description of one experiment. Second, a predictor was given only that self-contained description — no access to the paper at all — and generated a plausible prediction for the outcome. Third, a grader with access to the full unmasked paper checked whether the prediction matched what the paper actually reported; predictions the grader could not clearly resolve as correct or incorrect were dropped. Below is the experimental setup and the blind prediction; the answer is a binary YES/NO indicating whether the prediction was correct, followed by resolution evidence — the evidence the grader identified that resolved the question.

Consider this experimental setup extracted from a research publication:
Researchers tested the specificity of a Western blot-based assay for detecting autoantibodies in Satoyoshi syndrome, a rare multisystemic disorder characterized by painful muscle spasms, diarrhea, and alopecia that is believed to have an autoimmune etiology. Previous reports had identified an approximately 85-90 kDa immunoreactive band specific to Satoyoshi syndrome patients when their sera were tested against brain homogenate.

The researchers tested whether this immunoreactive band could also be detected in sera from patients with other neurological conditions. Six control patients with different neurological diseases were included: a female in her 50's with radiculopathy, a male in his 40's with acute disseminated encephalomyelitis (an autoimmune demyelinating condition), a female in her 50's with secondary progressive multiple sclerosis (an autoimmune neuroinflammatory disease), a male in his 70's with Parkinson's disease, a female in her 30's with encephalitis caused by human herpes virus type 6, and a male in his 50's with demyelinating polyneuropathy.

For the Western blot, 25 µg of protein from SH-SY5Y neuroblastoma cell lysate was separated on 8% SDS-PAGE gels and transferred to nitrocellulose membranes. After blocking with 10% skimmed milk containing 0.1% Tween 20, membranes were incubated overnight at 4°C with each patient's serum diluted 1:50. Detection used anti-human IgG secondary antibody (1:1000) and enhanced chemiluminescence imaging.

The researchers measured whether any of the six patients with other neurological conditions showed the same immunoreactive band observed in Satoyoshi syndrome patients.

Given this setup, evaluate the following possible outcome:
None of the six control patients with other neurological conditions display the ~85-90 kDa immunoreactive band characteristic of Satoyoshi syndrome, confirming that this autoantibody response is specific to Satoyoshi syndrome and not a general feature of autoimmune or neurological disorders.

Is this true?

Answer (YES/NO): YES